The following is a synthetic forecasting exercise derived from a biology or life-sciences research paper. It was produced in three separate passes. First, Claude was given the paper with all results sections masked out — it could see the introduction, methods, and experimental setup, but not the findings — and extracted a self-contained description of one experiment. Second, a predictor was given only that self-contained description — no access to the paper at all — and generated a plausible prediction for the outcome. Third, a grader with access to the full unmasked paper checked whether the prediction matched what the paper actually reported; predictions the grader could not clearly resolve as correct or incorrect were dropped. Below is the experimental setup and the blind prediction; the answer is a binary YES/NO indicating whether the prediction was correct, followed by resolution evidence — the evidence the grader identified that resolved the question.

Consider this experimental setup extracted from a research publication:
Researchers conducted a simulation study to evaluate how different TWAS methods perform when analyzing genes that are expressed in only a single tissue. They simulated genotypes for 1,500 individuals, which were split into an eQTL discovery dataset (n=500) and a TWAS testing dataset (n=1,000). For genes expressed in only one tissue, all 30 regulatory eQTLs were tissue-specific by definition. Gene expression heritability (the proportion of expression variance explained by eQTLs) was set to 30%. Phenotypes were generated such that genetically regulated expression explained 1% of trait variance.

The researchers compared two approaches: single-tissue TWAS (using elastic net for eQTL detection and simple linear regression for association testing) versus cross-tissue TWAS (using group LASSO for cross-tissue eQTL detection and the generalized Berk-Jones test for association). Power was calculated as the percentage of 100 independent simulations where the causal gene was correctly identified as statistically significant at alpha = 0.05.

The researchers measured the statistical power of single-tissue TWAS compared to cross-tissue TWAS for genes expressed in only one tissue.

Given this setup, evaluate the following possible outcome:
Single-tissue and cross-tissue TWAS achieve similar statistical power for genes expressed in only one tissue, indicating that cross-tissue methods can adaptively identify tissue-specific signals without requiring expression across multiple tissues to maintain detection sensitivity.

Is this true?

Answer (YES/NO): NO